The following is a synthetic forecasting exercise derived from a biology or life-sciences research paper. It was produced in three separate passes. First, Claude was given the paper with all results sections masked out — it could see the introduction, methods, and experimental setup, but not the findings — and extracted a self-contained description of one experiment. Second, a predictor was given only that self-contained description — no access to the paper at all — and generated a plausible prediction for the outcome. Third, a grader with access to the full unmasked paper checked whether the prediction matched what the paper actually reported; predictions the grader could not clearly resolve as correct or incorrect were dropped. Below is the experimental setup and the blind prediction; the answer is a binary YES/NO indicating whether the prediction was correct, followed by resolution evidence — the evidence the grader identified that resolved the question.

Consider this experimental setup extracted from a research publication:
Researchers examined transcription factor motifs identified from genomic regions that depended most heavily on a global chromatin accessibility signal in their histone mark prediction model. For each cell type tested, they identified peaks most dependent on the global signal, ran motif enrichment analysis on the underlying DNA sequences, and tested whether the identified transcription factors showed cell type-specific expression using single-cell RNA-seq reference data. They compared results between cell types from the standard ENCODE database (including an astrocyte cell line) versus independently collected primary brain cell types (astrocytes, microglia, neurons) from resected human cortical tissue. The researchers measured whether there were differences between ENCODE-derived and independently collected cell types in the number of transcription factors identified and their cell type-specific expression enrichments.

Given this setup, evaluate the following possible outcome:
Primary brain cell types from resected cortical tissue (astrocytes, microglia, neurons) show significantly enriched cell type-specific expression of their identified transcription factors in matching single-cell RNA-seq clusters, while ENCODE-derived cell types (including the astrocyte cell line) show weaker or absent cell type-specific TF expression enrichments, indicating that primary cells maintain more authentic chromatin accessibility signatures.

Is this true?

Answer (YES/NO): NO